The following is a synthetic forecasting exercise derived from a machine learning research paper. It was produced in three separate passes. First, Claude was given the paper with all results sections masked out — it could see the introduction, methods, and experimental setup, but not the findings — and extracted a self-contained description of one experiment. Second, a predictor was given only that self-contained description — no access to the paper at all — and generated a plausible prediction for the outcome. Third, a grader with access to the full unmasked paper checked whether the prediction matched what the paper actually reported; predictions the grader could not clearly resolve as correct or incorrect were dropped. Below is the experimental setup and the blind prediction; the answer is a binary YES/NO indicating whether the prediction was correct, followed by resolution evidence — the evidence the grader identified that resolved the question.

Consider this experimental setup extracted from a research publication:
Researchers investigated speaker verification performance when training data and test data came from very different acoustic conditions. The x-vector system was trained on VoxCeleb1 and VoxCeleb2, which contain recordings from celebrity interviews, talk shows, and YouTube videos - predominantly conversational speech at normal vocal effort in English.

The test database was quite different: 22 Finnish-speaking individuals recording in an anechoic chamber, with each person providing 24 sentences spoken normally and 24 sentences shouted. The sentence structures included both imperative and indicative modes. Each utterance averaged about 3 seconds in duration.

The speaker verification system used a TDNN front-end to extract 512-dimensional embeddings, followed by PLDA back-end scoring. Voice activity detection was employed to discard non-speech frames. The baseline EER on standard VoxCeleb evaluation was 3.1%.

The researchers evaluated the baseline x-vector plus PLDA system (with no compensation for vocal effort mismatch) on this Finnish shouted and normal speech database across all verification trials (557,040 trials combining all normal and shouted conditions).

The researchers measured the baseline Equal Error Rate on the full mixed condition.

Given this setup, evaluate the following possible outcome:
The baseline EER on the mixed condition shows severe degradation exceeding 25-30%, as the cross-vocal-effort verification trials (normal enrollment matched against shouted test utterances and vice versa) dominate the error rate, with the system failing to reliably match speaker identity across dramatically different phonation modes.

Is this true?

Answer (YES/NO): NO